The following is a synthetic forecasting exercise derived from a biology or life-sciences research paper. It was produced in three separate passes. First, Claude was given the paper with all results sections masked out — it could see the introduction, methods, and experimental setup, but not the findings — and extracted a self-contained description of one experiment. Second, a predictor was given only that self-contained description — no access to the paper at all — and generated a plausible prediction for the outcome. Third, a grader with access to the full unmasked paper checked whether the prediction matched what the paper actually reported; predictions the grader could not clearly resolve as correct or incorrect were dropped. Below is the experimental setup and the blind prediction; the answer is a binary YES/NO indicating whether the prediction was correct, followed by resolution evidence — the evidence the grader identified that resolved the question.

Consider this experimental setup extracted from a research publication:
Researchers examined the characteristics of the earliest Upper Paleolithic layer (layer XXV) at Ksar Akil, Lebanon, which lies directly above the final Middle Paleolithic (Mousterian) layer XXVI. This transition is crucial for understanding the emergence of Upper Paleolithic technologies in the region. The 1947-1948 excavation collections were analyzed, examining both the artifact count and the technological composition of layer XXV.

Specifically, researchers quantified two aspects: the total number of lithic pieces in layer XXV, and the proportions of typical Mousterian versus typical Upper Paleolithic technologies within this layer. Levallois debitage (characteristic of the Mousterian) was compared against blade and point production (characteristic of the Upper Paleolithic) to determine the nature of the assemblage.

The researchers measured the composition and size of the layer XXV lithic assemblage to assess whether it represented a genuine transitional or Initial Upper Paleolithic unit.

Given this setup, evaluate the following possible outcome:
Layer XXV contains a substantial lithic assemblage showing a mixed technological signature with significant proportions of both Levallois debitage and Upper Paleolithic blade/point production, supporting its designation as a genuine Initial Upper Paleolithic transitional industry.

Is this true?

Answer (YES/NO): NO